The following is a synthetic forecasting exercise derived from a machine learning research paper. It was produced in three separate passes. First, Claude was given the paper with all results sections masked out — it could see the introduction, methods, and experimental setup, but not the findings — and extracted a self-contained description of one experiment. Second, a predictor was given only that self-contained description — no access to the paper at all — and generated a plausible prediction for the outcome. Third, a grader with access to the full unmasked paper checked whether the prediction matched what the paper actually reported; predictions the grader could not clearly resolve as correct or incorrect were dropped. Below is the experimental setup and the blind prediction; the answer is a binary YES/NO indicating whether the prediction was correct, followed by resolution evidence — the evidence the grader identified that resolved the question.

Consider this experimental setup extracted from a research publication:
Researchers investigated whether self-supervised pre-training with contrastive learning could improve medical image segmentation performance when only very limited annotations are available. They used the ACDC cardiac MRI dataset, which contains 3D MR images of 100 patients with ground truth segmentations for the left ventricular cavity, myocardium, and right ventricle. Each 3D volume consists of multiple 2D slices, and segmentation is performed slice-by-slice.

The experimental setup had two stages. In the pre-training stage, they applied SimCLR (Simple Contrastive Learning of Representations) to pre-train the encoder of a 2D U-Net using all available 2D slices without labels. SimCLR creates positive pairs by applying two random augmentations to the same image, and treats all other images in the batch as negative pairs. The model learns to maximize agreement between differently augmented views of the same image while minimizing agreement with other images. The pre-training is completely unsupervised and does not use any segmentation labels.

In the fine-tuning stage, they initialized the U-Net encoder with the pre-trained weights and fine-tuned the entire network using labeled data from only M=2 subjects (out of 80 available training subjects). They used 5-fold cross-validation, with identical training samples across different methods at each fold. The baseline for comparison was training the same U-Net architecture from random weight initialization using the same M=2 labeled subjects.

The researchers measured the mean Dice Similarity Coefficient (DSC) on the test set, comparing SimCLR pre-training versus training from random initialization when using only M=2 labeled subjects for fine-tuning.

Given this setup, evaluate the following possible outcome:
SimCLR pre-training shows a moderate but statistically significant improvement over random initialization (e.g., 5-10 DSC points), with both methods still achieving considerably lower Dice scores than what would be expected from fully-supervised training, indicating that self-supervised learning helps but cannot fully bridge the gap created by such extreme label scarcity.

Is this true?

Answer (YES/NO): NO